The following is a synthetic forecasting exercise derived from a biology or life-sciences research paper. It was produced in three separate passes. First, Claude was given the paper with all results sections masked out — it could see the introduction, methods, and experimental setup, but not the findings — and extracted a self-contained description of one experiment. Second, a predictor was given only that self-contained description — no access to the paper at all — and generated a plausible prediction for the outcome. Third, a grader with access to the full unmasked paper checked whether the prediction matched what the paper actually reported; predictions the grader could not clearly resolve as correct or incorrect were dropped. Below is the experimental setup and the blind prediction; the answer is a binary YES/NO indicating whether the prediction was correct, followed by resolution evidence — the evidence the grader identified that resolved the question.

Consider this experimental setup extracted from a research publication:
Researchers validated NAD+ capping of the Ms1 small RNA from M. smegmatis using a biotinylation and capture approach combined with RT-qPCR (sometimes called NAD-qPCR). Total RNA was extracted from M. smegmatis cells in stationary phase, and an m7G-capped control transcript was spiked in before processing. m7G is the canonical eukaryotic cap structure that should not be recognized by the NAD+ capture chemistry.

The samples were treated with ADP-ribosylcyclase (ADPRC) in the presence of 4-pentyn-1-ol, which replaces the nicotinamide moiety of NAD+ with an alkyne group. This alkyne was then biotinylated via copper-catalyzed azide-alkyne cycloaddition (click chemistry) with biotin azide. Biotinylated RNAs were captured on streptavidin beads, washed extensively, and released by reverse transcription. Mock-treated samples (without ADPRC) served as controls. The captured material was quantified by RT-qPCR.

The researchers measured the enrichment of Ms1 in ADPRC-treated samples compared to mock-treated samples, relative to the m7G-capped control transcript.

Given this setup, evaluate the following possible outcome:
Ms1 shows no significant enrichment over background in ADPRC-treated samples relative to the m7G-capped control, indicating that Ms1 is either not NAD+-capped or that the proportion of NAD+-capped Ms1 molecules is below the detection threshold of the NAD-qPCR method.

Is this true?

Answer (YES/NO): NO